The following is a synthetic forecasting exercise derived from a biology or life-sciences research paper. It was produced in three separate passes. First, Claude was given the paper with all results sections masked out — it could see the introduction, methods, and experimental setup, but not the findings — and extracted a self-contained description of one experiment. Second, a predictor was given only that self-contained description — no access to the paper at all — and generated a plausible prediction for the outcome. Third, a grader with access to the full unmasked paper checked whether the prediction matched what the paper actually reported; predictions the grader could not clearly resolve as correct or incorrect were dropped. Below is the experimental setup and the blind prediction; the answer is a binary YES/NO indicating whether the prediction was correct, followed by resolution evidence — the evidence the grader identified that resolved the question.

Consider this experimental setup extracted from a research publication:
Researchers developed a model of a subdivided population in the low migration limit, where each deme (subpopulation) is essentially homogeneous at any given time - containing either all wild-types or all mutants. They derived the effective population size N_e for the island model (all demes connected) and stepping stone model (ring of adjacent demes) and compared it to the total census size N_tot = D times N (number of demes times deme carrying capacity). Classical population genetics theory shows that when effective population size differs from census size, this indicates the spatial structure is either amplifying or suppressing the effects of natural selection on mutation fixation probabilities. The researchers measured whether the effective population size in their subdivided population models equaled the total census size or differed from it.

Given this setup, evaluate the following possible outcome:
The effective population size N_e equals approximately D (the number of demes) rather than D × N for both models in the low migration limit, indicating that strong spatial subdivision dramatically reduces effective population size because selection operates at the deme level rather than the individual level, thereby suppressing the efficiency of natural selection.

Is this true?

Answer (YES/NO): NO